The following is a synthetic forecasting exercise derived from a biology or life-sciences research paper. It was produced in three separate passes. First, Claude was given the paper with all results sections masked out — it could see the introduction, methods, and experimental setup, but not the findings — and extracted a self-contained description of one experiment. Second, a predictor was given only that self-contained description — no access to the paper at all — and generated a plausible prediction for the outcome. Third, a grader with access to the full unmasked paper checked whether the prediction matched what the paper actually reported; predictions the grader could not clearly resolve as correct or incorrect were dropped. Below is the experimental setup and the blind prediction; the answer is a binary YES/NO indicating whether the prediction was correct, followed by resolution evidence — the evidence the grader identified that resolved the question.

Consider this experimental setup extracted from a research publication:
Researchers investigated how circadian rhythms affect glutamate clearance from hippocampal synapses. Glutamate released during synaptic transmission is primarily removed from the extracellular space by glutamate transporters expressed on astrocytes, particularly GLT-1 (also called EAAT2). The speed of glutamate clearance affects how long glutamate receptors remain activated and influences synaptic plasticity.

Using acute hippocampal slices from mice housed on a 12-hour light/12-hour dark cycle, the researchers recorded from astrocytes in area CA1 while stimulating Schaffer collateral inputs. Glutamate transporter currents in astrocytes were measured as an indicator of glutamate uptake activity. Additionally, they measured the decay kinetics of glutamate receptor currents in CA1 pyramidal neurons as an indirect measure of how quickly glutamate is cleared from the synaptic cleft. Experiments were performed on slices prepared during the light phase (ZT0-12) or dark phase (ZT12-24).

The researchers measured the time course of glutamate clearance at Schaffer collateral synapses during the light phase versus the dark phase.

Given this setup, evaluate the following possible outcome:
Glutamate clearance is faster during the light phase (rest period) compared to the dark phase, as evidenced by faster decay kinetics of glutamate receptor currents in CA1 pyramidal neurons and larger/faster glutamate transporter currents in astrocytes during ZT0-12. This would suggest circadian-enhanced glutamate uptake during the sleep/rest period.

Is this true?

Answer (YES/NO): NO